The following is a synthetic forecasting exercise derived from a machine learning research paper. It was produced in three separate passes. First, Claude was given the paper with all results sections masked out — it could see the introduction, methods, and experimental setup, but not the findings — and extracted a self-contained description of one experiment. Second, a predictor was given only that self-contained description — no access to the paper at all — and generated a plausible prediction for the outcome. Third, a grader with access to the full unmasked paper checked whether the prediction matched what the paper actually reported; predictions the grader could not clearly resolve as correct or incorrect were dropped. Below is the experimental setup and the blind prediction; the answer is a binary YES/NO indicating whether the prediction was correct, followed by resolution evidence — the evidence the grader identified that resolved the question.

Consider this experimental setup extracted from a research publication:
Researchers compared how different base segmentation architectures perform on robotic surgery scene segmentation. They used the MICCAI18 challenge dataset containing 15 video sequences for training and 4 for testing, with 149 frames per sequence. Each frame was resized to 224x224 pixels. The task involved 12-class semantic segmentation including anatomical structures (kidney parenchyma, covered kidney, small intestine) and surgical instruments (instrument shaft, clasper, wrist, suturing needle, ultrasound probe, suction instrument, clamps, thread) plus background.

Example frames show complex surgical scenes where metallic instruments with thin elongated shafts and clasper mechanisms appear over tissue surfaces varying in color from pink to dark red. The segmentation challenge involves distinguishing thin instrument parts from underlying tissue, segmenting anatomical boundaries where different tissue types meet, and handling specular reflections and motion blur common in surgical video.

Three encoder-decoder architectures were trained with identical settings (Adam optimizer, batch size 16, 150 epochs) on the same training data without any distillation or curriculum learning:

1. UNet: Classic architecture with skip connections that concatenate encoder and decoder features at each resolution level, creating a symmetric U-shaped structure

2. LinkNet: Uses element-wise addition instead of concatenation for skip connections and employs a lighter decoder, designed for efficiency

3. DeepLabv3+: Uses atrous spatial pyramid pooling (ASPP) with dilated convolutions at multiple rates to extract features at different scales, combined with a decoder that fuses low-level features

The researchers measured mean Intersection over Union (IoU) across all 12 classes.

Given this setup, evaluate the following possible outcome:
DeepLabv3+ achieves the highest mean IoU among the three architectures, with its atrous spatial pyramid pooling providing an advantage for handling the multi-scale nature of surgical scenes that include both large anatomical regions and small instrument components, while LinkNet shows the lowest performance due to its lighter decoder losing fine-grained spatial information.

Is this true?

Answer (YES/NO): NO